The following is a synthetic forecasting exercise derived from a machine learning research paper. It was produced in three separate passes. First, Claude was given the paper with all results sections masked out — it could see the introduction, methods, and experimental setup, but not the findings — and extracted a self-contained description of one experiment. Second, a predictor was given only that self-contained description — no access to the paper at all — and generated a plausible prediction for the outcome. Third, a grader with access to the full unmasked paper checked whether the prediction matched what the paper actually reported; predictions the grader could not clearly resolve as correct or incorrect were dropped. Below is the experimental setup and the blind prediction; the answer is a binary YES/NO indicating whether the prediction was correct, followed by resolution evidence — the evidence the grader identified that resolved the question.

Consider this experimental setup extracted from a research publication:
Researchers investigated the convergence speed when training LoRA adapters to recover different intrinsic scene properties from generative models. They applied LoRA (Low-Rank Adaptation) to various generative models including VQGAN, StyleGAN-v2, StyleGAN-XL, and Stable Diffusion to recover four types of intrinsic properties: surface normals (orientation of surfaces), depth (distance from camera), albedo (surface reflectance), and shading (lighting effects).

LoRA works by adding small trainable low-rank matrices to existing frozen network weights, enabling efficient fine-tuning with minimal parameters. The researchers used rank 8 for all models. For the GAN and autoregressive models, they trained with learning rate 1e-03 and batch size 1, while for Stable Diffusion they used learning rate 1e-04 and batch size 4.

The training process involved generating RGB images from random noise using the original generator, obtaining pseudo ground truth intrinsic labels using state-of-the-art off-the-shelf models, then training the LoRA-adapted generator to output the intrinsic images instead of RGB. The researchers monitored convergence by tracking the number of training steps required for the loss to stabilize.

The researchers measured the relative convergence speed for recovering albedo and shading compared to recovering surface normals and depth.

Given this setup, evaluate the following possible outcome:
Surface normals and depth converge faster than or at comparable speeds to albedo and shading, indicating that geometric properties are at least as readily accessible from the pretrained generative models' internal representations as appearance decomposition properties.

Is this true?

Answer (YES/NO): NO